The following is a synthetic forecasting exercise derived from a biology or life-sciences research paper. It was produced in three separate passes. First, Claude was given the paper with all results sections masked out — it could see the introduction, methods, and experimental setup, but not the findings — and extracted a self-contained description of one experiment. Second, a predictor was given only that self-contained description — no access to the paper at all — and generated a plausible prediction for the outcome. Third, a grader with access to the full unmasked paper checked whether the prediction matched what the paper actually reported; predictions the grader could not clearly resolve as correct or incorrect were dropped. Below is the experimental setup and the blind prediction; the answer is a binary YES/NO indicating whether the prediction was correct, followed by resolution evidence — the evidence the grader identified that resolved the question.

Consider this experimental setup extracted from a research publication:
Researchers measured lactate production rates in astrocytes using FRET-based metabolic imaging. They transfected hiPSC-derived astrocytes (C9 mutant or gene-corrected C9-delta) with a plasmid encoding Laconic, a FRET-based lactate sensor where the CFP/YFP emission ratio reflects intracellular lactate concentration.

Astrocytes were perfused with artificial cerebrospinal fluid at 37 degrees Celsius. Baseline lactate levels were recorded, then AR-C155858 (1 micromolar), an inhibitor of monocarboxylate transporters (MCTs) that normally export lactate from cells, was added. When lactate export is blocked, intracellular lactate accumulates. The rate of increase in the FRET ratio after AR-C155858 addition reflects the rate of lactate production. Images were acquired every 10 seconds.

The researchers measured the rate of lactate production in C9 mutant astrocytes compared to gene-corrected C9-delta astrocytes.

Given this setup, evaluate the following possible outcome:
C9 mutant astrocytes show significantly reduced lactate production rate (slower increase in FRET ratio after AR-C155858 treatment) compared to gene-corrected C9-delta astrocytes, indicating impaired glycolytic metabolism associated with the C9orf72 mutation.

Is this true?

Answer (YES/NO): YES